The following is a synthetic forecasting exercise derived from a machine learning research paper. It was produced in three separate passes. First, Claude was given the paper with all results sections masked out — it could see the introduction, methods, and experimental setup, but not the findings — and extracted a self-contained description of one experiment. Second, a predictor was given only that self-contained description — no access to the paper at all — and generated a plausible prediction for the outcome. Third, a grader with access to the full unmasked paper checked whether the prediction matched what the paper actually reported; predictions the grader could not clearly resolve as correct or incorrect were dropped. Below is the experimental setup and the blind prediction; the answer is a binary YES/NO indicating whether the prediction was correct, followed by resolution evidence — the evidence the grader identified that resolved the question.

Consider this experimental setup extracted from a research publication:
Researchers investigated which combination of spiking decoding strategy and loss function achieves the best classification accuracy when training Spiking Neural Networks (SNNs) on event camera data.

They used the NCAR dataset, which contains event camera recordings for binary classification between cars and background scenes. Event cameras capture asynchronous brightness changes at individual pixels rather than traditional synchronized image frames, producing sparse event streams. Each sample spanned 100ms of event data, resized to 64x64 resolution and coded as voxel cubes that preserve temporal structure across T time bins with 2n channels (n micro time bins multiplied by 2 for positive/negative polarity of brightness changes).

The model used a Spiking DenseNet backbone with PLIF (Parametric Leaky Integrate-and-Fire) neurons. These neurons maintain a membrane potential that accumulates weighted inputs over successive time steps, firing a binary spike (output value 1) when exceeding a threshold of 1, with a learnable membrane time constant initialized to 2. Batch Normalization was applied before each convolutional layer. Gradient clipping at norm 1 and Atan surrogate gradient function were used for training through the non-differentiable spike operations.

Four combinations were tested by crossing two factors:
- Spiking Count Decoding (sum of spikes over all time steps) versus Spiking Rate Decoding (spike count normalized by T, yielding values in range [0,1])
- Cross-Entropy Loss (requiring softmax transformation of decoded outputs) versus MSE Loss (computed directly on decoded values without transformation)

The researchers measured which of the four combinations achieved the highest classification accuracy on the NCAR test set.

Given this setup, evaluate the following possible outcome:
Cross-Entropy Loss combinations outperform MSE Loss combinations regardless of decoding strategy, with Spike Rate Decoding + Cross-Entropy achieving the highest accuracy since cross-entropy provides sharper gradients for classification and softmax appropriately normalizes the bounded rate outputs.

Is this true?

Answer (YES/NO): NO